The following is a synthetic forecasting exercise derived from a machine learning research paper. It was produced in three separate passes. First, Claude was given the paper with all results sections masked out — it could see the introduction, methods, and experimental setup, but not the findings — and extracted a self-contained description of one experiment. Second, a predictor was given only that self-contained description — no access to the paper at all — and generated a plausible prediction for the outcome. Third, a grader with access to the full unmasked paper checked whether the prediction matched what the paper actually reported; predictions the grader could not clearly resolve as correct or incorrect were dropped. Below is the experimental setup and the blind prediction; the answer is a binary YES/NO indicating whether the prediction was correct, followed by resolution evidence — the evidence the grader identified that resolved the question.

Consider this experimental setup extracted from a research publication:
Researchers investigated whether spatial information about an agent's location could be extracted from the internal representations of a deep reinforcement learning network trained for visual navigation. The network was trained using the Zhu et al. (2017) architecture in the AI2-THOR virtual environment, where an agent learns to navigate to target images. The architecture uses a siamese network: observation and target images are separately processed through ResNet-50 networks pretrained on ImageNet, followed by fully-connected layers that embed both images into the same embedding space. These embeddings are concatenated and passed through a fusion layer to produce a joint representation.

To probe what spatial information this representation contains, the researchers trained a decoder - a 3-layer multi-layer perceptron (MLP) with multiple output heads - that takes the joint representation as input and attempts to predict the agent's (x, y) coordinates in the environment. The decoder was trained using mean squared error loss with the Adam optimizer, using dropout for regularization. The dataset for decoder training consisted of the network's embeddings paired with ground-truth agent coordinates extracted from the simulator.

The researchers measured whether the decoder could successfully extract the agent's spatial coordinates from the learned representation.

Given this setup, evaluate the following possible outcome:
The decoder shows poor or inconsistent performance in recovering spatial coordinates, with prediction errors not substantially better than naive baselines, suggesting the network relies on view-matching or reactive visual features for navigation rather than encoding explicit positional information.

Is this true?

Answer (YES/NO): NO